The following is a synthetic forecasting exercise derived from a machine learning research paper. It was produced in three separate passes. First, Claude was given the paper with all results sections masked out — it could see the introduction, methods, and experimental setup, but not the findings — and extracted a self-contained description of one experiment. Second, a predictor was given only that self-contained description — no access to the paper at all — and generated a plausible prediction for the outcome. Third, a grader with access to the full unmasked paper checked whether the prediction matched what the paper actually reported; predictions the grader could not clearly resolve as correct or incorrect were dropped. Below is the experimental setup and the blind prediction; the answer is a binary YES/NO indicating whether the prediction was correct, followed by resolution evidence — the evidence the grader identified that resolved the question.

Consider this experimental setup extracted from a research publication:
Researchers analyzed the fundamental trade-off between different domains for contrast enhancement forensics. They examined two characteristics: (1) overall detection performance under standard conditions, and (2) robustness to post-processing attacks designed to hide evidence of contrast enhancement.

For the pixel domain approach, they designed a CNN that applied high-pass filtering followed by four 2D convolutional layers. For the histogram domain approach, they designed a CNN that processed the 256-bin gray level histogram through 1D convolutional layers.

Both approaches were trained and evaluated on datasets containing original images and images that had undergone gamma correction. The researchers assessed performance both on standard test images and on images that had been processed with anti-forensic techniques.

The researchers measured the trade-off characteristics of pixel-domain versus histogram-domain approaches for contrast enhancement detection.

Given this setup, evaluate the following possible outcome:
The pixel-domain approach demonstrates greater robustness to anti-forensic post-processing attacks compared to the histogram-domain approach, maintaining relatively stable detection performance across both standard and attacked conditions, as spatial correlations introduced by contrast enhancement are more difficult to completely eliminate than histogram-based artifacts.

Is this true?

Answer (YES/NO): NO